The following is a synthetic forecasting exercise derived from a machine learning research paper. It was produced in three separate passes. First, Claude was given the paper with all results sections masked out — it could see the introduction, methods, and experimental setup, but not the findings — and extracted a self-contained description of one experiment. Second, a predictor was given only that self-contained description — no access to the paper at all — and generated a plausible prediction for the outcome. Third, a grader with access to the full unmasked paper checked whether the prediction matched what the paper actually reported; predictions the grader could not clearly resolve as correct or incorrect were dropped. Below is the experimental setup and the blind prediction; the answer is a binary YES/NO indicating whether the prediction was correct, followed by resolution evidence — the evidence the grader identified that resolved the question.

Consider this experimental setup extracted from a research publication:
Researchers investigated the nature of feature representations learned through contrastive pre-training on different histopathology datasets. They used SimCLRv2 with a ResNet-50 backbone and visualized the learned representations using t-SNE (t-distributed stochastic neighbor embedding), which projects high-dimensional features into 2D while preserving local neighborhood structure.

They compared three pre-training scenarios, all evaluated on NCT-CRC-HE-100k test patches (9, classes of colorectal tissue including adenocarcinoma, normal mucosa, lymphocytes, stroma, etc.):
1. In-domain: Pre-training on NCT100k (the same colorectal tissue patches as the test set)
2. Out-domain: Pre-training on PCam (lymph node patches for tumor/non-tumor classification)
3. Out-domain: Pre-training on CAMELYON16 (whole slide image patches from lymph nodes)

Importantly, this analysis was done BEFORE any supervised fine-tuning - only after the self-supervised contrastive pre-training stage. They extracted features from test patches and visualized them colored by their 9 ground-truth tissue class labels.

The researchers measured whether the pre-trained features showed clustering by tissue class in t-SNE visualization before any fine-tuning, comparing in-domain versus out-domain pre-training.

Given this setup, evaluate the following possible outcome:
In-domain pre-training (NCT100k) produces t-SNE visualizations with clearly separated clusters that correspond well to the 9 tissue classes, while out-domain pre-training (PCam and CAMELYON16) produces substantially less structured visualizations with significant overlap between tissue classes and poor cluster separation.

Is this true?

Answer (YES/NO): NO